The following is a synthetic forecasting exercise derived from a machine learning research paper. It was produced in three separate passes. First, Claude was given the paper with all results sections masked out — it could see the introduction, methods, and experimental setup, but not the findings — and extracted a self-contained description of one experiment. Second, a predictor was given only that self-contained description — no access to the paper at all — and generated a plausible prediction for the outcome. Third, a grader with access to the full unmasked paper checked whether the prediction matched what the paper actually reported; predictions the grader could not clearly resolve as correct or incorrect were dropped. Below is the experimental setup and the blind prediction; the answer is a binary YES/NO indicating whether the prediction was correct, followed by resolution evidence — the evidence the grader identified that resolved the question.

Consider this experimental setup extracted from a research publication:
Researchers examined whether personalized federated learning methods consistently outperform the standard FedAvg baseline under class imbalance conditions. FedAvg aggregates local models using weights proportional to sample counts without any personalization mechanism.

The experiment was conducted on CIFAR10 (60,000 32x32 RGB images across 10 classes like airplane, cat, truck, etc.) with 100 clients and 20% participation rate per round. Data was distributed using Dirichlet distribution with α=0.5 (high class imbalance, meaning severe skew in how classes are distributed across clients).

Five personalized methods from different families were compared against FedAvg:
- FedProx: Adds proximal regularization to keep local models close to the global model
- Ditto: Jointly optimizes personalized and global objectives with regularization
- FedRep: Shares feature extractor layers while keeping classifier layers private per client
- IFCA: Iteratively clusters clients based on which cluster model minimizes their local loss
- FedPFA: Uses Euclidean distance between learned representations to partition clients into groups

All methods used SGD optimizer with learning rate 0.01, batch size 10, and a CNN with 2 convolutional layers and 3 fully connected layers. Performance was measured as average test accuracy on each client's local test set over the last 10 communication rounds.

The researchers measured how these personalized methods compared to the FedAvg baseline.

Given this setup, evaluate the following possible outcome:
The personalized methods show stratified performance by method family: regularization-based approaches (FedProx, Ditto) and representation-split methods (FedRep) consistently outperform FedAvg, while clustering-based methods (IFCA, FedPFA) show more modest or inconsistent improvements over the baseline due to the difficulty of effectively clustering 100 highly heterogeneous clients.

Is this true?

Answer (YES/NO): NO